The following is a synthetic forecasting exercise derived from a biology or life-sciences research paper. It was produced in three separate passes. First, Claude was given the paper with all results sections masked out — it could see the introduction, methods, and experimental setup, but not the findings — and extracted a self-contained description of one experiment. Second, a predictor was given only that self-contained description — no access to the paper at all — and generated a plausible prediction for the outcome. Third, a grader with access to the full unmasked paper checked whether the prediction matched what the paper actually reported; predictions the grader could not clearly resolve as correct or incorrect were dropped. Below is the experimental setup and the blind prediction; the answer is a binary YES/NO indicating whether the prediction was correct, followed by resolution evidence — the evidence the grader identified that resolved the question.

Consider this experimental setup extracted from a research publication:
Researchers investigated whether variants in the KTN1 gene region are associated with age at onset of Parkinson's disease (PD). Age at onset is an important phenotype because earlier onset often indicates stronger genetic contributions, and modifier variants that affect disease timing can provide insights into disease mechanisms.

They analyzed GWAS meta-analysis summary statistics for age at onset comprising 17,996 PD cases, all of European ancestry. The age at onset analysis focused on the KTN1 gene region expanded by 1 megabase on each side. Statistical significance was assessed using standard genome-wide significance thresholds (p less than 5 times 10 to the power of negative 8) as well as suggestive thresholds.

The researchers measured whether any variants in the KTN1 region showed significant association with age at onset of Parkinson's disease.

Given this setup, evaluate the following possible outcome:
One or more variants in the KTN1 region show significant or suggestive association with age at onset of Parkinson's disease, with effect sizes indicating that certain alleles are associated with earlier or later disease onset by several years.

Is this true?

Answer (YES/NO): NO